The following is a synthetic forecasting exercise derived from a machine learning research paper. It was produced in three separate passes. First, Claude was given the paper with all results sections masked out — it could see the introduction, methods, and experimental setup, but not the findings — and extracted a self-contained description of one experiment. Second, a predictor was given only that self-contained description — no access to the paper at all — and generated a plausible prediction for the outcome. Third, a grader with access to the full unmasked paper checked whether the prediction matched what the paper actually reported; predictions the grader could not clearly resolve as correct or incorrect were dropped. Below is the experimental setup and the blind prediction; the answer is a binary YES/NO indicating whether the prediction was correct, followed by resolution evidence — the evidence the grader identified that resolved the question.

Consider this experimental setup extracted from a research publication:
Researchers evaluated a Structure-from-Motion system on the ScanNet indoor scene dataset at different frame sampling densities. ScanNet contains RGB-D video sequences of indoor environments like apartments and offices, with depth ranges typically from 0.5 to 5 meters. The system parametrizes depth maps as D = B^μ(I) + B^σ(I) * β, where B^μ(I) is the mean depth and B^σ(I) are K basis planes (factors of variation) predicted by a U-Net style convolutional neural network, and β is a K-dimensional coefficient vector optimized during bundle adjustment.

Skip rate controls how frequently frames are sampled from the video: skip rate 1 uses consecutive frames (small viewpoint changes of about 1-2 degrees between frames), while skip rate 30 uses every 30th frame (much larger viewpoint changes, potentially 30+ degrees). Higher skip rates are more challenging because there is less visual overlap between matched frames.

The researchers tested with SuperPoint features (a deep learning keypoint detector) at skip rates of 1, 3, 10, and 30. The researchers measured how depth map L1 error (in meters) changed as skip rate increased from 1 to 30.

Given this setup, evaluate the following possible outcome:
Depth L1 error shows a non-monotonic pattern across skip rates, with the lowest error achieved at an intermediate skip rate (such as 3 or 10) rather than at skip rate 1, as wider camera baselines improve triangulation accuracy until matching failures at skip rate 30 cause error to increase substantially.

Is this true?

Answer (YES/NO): NO